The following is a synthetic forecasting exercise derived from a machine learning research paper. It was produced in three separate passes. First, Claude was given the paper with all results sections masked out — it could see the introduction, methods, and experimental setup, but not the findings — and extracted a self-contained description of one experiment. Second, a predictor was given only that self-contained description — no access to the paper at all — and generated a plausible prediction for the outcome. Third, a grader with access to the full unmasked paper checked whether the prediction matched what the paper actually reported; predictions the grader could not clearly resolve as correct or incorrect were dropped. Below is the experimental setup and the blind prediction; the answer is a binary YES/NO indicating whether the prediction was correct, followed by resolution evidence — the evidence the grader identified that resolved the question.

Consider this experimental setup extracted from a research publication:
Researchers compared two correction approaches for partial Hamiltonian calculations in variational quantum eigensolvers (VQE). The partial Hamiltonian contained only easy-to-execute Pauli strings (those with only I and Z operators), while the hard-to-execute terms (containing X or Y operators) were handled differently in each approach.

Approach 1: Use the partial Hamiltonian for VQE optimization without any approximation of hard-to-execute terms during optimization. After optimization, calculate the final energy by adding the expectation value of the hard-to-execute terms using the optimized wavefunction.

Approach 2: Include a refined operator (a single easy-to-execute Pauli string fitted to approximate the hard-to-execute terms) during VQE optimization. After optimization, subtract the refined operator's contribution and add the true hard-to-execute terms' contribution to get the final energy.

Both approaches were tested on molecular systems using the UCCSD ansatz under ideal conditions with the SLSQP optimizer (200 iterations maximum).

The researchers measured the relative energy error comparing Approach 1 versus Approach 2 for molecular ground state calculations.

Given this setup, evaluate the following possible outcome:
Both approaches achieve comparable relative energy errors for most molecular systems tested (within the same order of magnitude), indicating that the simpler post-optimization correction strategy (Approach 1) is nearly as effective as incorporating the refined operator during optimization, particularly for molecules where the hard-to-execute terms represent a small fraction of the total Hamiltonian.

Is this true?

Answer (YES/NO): YES